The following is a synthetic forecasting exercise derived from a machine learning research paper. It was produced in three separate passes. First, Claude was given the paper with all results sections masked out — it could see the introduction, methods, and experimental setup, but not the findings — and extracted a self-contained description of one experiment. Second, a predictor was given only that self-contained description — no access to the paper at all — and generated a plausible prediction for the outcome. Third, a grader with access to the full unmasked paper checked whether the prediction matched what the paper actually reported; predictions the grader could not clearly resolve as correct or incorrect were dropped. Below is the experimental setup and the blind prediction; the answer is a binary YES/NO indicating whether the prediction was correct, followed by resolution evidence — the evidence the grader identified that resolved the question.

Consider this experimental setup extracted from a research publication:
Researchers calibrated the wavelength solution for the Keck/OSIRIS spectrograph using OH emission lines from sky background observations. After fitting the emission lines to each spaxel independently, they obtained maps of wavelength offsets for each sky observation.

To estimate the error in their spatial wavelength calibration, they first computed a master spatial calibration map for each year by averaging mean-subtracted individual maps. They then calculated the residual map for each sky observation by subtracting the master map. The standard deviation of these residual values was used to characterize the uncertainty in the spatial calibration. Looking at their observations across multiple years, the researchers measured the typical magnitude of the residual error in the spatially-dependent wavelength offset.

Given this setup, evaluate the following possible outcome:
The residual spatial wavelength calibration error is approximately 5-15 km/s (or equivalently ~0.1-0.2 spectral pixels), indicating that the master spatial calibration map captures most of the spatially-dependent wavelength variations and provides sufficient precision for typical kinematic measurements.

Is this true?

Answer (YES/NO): NO